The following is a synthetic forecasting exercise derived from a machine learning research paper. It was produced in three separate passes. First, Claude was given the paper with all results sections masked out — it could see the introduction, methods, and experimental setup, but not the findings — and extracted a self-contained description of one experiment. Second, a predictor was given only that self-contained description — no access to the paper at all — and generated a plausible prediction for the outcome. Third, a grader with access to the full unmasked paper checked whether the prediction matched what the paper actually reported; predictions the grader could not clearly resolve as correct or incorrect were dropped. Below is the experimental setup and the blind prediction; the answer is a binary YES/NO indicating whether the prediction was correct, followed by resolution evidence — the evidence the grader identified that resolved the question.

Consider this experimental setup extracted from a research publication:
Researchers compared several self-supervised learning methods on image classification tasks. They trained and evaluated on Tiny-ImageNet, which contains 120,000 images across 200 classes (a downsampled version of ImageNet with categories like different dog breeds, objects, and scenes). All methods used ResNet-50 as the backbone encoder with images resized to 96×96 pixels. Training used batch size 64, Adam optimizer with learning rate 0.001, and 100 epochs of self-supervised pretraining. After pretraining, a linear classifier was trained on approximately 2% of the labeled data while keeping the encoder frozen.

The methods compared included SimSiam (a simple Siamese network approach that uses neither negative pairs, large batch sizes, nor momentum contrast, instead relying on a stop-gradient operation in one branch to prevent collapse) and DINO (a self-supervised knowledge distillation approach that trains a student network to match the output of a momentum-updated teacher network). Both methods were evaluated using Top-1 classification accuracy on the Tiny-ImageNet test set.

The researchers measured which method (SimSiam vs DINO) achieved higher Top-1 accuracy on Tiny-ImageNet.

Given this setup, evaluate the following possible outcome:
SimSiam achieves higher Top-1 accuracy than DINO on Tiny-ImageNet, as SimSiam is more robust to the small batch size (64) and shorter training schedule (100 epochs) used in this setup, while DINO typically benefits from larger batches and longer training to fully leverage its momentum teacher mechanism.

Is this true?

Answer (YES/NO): YES